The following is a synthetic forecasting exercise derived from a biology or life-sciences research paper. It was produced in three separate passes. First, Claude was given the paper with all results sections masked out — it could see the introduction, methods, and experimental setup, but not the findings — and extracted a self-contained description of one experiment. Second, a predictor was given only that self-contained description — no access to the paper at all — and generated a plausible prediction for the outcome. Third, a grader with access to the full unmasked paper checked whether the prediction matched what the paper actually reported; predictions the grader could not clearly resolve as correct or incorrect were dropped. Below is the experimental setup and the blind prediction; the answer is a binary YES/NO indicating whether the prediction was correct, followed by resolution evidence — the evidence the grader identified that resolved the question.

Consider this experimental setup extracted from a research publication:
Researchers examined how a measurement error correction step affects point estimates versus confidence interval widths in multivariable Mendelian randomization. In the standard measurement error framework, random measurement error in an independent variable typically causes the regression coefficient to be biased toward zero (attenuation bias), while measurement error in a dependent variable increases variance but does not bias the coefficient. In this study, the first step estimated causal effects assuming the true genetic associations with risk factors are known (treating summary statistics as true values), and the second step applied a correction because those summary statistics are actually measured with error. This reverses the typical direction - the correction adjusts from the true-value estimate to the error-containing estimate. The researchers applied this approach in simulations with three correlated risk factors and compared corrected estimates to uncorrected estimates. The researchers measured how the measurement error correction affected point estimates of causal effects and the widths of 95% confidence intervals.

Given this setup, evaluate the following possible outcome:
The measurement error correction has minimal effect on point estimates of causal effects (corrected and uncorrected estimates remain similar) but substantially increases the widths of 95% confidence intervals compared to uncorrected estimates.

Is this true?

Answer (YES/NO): NO